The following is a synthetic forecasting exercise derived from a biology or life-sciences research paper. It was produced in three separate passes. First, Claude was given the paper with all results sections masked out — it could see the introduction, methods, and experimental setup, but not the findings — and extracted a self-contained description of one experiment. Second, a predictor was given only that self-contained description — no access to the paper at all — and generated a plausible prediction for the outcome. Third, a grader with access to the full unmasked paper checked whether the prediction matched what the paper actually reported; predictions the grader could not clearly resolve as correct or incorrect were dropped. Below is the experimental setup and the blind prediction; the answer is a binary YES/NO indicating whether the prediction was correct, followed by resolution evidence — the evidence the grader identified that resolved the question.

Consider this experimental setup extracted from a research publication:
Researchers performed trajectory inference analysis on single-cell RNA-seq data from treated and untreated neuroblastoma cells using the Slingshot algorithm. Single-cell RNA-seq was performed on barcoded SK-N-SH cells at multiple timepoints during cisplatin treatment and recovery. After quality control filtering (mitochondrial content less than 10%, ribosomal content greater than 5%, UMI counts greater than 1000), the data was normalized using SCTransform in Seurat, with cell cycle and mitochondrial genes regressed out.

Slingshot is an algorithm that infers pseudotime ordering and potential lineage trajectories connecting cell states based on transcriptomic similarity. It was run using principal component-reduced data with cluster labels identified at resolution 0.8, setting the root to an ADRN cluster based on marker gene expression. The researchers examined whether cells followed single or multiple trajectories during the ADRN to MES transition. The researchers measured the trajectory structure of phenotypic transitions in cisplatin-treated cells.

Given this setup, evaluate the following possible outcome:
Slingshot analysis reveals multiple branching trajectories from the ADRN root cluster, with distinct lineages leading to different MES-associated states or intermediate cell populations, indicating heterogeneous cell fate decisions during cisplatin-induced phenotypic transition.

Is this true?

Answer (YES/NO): YES